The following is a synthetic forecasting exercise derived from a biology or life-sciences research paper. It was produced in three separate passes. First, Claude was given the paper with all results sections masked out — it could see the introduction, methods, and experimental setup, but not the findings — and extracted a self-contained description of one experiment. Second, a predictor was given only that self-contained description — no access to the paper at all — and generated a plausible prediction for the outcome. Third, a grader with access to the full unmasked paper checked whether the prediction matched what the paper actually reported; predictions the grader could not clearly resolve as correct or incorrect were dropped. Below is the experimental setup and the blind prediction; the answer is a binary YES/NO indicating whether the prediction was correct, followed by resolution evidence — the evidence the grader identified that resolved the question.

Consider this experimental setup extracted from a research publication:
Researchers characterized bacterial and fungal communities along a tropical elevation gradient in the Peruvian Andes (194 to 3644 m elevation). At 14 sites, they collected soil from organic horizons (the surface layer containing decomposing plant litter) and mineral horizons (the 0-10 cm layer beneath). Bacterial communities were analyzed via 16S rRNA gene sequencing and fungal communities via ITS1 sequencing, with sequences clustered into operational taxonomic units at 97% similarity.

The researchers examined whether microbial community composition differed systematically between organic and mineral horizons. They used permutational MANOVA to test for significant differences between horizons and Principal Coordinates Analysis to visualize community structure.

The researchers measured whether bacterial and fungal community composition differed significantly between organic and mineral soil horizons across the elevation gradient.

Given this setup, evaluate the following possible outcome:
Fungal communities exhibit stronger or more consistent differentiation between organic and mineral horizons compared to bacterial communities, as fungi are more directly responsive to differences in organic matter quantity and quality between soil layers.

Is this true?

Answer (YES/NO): NO